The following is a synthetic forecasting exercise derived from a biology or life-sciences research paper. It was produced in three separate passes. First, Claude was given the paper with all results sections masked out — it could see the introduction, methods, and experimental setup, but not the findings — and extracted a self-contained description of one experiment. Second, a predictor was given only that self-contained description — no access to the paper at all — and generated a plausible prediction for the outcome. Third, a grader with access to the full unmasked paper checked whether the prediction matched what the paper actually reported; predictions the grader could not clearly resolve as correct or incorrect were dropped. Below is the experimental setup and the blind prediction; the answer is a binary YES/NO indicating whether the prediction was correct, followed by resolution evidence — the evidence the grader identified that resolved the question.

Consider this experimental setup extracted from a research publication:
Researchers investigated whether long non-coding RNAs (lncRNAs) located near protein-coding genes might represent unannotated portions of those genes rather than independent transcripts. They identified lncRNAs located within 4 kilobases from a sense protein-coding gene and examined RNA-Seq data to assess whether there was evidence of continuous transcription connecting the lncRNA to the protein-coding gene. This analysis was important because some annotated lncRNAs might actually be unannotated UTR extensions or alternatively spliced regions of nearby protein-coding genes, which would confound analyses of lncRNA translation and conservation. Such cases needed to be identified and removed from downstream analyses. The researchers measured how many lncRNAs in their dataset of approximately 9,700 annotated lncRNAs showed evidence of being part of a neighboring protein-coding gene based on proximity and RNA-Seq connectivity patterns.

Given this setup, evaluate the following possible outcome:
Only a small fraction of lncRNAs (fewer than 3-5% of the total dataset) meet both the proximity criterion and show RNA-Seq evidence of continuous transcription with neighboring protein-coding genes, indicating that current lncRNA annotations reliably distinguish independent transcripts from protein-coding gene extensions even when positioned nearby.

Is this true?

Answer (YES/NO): YES